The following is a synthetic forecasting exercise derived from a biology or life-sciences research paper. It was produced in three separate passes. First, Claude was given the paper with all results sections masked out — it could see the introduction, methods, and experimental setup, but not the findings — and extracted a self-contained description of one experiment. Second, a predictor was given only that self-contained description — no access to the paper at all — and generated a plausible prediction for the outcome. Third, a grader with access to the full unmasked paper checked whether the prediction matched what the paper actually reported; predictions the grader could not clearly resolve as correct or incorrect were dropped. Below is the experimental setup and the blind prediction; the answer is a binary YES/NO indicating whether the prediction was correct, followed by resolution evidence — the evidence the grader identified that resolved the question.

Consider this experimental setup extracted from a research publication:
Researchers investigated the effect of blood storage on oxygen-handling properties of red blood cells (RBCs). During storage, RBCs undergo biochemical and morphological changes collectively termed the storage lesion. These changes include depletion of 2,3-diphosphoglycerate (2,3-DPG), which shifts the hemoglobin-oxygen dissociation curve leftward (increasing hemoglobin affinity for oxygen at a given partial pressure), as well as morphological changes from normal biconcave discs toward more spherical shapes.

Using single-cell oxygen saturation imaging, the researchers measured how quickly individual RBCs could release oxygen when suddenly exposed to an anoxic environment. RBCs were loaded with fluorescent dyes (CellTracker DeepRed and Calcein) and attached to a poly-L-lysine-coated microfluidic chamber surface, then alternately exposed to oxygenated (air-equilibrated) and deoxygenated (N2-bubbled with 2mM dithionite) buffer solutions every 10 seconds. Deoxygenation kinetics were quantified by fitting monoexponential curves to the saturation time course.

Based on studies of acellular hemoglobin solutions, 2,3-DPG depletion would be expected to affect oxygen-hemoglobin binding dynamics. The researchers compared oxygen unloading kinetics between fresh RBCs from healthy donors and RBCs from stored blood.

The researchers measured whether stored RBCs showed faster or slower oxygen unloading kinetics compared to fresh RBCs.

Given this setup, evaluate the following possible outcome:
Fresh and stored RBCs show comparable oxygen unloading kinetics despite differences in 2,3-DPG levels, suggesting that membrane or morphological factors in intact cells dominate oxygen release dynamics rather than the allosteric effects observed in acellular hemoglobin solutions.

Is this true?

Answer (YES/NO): NO